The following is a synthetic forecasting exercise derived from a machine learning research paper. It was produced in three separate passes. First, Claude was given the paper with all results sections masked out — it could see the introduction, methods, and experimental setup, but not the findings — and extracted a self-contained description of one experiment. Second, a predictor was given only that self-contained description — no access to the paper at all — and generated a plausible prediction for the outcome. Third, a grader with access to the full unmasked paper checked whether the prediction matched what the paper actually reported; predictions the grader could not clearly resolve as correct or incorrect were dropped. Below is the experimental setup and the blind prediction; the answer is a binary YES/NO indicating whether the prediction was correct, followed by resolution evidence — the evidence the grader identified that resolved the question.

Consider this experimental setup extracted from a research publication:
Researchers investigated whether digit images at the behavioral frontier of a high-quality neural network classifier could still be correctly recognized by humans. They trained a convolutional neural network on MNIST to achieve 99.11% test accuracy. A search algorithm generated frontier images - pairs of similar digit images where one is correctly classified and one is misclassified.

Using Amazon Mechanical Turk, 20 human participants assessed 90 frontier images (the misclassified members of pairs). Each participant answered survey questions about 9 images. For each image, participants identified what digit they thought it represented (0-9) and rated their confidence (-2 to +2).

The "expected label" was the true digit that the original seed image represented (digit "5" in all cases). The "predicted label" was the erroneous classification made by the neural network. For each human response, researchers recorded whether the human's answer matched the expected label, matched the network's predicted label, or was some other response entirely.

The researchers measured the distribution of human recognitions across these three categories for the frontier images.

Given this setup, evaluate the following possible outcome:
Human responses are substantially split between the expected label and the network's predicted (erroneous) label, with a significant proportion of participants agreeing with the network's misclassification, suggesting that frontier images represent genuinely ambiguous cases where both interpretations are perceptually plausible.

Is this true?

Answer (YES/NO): NO